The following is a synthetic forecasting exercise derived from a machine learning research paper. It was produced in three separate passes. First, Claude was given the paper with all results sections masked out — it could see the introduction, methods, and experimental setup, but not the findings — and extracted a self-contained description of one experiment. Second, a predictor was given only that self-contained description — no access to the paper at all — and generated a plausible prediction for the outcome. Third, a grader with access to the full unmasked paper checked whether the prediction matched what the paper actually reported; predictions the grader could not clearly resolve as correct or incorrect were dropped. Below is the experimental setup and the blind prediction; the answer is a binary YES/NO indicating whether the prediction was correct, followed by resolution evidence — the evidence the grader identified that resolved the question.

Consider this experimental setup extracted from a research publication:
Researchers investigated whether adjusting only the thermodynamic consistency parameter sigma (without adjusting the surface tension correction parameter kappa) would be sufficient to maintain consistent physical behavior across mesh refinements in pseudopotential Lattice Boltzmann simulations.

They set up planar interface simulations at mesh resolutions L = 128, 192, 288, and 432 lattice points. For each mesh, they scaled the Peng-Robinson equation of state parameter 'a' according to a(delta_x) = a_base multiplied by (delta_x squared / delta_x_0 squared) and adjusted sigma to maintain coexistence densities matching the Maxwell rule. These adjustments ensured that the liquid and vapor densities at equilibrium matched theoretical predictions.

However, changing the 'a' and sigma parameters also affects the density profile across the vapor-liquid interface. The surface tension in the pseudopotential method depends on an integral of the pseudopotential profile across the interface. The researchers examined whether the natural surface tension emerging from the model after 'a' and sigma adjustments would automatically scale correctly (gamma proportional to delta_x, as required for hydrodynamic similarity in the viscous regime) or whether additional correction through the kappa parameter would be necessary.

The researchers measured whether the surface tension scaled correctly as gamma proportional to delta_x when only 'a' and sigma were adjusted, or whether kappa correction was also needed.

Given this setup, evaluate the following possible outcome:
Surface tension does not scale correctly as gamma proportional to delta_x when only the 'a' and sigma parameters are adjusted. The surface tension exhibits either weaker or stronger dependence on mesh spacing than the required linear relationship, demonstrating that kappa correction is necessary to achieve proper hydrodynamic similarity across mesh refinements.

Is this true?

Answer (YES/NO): YES